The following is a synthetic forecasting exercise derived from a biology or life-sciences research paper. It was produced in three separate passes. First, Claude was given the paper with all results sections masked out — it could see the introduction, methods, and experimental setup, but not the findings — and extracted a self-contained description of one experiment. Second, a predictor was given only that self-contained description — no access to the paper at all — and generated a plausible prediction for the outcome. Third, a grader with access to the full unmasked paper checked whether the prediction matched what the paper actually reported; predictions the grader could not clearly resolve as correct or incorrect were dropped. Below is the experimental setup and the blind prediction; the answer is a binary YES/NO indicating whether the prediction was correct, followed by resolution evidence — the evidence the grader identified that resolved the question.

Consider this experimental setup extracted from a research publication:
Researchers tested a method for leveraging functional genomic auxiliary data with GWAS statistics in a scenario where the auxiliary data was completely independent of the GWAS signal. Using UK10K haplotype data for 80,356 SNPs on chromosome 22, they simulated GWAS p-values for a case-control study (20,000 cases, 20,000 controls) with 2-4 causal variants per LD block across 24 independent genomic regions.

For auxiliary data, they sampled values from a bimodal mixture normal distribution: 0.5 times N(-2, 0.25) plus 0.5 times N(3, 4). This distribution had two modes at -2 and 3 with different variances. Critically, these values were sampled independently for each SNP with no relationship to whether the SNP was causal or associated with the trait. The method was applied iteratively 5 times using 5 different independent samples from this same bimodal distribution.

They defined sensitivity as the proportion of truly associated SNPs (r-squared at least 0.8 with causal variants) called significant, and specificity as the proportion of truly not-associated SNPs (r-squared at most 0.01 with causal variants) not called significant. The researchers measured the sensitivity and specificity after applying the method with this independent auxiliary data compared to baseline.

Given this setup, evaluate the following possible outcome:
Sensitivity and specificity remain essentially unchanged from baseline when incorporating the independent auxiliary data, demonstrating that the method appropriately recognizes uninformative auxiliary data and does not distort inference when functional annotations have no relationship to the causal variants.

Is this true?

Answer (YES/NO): YES